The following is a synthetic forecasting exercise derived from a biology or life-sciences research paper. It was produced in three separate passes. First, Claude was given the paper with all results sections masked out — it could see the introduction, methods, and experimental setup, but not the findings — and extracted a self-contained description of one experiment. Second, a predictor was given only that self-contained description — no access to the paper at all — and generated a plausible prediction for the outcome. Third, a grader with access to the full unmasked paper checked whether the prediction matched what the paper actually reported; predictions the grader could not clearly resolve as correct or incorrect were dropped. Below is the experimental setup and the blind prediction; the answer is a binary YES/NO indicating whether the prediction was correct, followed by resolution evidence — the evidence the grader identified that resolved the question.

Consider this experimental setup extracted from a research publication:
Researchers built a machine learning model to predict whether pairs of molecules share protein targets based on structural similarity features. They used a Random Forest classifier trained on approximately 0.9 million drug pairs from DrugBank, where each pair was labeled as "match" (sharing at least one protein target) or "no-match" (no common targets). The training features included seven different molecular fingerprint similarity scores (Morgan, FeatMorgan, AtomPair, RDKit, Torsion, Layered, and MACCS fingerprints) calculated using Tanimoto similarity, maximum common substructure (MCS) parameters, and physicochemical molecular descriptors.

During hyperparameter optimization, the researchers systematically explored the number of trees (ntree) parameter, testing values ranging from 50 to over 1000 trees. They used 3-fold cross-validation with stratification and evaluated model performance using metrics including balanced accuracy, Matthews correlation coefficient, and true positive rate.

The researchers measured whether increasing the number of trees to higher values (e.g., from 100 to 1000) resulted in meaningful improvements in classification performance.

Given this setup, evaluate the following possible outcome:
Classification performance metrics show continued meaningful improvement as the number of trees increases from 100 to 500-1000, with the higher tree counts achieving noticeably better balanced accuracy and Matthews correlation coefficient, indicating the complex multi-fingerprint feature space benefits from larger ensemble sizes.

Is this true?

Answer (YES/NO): NO